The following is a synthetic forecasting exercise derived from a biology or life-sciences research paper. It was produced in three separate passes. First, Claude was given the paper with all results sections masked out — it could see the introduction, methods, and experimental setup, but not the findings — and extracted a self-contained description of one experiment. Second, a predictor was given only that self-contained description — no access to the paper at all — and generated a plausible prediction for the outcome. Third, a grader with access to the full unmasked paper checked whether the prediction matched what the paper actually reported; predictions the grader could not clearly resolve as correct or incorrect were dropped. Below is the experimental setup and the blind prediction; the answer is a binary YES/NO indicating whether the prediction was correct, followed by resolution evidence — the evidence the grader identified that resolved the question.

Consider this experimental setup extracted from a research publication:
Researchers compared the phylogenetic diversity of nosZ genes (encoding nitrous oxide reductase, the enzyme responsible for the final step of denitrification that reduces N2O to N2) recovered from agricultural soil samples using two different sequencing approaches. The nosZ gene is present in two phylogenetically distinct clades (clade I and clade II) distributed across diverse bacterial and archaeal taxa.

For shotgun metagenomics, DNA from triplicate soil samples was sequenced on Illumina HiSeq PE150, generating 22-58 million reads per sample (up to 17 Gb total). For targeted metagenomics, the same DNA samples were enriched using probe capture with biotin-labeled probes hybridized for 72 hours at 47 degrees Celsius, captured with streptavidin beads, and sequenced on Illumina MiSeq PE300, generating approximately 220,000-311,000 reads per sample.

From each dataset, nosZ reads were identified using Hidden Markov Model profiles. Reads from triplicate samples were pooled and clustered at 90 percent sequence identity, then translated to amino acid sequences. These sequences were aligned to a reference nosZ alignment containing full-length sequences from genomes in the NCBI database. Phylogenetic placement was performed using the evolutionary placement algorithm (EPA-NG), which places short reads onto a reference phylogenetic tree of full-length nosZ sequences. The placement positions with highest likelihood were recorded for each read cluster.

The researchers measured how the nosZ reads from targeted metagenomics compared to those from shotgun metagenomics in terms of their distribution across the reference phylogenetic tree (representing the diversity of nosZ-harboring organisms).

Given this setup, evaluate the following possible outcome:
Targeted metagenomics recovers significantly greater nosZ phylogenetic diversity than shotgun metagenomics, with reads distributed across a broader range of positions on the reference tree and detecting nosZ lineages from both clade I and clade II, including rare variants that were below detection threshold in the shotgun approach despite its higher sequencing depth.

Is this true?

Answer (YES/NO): NO